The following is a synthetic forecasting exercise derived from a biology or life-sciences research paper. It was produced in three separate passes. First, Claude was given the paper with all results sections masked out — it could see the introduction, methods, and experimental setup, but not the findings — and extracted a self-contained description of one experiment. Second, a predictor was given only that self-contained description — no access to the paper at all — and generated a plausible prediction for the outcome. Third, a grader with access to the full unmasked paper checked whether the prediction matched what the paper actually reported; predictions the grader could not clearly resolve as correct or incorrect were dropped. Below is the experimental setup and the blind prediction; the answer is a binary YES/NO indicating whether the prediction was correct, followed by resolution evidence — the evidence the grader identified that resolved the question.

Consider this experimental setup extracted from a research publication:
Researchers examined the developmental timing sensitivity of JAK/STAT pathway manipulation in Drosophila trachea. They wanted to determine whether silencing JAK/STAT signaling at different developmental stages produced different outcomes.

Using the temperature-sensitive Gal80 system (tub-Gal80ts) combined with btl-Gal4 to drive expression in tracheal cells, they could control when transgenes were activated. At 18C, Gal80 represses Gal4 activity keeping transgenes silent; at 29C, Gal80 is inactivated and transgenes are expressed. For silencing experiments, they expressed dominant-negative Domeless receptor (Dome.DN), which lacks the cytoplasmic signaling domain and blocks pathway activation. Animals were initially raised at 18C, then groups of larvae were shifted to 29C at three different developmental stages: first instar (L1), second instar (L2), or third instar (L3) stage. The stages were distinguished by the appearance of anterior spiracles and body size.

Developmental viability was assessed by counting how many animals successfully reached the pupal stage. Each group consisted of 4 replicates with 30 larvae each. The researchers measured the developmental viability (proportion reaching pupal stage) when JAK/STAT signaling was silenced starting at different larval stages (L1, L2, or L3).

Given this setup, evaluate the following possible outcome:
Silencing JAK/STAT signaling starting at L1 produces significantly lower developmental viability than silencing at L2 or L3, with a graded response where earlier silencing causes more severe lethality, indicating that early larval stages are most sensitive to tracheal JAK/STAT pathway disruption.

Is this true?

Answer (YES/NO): NO